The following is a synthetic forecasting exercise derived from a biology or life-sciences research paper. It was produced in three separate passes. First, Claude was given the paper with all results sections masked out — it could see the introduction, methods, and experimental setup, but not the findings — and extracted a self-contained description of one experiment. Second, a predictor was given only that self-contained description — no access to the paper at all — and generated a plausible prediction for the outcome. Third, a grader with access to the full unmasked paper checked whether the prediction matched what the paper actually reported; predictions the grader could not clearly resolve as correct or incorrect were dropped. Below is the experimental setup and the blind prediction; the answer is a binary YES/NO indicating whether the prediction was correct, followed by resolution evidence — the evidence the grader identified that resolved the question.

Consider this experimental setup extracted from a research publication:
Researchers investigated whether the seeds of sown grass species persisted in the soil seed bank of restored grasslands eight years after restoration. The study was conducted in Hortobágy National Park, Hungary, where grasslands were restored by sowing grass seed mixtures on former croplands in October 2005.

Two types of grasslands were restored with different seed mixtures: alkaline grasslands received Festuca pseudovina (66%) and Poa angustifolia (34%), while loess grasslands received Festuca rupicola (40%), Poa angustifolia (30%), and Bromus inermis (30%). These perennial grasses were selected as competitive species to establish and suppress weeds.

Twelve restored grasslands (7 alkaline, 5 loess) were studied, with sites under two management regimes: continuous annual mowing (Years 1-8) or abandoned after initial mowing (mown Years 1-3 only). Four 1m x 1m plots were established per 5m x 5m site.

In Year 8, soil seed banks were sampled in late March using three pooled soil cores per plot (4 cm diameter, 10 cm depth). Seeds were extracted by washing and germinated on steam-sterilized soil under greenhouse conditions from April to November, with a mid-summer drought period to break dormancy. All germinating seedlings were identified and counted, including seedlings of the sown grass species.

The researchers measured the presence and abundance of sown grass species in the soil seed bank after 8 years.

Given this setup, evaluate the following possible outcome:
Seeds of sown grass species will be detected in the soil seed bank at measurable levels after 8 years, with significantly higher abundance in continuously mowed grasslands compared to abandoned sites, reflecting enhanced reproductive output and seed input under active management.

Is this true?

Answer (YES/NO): YES